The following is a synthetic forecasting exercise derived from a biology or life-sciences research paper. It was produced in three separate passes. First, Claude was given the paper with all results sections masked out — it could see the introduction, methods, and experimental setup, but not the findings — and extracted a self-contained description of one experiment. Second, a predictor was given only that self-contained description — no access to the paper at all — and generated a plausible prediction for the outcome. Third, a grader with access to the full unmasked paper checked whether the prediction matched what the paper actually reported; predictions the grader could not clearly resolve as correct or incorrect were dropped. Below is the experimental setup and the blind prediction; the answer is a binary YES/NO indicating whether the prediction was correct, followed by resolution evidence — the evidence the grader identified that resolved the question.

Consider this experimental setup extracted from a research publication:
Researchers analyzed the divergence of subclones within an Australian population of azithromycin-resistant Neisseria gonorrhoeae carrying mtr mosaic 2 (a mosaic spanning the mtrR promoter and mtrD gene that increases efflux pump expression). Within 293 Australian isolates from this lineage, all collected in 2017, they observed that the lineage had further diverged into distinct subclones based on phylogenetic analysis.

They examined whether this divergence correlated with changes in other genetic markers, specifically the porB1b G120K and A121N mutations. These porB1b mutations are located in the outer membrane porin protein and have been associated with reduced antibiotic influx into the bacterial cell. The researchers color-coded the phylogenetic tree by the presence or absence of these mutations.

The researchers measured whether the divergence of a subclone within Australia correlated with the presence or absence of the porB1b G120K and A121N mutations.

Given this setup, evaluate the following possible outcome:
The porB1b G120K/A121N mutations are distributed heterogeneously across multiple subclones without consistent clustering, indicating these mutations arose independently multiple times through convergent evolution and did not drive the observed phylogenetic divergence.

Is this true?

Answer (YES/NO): NO